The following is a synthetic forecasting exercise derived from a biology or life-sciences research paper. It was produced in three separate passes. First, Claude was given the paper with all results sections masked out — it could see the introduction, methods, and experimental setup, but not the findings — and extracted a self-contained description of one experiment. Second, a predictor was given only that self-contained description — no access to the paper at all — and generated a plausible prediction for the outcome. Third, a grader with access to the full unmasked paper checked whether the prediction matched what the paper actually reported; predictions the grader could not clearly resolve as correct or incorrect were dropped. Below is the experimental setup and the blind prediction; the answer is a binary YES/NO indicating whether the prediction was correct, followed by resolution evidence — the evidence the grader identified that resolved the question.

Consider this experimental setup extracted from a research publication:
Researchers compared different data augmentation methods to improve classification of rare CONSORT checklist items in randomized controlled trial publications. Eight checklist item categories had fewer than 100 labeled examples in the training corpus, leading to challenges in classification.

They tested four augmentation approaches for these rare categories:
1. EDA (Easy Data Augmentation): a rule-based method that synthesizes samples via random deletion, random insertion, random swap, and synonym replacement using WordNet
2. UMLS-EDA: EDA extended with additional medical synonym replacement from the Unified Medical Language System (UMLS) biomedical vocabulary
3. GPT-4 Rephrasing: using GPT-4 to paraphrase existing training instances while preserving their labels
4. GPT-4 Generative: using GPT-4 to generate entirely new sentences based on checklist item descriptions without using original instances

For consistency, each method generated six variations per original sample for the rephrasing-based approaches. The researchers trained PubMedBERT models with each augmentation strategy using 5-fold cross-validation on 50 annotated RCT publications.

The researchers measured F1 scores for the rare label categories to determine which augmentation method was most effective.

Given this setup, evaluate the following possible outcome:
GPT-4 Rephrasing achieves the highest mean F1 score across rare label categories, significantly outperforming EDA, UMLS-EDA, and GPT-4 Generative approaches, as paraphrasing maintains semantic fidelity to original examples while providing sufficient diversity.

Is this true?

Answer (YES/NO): NO